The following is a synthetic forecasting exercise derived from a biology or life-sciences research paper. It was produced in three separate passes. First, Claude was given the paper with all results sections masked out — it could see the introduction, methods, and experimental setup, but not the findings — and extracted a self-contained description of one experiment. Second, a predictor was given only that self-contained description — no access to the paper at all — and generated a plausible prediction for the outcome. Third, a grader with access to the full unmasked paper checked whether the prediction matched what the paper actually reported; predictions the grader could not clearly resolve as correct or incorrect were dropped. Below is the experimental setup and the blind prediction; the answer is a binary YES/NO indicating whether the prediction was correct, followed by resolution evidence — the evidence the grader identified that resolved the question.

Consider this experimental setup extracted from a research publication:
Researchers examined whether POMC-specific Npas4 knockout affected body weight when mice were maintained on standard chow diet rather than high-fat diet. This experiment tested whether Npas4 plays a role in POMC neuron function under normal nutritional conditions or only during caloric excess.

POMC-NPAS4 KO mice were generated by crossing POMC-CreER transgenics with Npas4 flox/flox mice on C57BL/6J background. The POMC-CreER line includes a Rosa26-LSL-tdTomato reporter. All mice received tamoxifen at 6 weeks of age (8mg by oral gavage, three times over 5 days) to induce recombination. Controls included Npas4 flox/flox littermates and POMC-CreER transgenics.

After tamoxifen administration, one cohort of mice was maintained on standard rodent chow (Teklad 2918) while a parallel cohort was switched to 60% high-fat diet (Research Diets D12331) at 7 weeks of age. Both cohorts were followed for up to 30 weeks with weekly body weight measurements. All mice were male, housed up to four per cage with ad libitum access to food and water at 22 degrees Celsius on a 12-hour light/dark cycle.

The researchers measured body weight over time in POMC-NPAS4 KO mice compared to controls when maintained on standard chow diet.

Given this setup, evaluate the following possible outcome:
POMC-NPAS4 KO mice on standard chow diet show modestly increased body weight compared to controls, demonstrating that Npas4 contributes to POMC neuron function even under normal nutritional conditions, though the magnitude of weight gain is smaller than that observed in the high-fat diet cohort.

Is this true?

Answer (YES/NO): NO